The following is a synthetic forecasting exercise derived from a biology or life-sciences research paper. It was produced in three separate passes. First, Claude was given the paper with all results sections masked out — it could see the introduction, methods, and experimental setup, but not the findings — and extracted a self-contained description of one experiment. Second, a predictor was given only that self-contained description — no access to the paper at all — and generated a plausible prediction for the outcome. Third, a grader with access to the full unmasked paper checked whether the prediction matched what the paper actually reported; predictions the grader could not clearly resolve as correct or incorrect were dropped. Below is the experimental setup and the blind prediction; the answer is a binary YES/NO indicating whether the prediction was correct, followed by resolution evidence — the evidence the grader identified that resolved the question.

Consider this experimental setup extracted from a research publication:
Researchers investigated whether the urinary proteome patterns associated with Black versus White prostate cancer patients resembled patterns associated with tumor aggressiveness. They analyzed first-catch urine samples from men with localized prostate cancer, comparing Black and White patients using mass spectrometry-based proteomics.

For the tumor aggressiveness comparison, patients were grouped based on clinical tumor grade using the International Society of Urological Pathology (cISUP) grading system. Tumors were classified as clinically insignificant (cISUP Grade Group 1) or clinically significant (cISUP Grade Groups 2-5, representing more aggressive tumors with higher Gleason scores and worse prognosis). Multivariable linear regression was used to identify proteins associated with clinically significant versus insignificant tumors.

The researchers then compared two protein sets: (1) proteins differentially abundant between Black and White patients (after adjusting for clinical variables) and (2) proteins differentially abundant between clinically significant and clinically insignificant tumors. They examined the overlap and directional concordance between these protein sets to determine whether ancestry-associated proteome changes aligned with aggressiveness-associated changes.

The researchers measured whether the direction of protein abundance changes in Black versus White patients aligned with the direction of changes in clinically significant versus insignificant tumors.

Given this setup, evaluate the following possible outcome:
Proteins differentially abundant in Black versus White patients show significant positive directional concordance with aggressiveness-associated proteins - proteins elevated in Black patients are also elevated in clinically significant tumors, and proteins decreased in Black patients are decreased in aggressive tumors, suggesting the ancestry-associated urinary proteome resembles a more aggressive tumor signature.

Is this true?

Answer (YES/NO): YES